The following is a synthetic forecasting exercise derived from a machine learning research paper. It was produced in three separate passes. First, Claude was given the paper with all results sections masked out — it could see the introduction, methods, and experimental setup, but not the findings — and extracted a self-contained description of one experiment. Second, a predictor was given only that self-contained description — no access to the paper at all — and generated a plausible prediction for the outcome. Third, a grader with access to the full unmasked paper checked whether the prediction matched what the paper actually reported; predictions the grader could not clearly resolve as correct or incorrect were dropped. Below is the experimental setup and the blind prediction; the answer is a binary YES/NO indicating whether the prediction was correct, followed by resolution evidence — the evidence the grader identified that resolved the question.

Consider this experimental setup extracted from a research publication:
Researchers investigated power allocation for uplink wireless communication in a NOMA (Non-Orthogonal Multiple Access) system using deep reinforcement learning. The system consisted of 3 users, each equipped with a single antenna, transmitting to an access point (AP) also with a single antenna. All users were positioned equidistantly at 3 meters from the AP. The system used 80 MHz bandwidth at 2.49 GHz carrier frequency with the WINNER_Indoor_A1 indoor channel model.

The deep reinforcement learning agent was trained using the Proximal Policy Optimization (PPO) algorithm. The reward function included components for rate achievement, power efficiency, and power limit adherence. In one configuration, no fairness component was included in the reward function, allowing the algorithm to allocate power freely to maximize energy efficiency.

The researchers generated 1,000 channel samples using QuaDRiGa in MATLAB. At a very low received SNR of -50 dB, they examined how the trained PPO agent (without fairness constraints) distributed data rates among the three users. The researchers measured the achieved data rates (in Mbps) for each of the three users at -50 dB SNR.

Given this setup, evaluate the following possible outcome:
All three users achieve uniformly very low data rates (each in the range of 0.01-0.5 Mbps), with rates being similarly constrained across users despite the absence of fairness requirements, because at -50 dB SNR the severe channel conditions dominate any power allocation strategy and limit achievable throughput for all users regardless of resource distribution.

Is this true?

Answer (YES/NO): NO